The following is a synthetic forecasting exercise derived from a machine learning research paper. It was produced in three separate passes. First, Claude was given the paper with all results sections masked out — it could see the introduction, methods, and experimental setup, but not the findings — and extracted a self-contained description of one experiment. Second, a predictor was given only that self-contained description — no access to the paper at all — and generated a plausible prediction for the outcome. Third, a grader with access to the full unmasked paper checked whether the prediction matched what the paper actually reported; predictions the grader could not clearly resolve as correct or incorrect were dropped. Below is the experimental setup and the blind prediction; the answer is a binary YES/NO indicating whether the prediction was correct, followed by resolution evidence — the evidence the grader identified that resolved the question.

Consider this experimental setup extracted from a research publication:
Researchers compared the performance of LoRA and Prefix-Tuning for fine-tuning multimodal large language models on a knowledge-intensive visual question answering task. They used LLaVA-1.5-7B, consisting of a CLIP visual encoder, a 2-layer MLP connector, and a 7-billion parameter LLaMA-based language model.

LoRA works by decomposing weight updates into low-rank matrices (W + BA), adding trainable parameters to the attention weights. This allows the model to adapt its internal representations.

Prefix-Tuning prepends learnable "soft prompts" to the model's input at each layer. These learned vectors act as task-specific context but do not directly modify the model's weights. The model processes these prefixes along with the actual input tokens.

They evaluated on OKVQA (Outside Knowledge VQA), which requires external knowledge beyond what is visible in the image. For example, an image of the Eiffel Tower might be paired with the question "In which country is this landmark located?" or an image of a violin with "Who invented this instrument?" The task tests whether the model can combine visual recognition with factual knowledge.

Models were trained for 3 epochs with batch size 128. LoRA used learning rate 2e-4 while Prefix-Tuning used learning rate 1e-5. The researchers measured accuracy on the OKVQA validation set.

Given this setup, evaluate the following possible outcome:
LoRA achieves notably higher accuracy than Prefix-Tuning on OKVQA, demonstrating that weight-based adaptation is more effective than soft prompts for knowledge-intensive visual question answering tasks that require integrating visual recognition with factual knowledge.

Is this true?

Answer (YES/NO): NO